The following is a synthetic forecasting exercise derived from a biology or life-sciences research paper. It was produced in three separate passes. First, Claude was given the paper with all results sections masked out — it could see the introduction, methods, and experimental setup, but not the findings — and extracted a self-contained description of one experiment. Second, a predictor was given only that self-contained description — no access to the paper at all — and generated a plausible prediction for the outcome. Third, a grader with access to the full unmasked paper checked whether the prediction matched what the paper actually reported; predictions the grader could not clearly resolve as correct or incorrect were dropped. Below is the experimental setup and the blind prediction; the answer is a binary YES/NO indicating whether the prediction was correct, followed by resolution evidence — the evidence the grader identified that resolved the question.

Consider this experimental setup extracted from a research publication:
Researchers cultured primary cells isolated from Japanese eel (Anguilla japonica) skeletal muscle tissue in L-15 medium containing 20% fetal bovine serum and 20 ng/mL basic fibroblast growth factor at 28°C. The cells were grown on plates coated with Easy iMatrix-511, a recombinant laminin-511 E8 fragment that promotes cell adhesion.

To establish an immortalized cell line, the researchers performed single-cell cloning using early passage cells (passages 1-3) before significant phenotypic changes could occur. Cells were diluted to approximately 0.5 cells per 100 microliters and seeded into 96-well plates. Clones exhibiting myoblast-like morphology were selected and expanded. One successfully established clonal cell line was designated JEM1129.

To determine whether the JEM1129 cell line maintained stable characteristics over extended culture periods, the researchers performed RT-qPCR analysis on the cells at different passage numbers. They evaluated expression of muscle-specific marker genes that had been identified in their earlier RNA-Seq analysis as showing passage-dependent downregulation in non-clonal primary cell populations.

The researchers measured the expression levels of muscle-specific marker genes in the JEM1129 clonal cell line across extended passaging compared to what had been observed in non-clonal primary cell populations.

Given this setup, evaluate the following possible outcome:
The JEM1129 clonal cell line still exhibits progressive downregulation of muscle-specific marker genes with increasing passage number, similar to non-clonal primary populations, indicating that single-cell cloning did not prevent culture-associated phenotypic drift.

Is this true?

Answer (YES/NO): NO